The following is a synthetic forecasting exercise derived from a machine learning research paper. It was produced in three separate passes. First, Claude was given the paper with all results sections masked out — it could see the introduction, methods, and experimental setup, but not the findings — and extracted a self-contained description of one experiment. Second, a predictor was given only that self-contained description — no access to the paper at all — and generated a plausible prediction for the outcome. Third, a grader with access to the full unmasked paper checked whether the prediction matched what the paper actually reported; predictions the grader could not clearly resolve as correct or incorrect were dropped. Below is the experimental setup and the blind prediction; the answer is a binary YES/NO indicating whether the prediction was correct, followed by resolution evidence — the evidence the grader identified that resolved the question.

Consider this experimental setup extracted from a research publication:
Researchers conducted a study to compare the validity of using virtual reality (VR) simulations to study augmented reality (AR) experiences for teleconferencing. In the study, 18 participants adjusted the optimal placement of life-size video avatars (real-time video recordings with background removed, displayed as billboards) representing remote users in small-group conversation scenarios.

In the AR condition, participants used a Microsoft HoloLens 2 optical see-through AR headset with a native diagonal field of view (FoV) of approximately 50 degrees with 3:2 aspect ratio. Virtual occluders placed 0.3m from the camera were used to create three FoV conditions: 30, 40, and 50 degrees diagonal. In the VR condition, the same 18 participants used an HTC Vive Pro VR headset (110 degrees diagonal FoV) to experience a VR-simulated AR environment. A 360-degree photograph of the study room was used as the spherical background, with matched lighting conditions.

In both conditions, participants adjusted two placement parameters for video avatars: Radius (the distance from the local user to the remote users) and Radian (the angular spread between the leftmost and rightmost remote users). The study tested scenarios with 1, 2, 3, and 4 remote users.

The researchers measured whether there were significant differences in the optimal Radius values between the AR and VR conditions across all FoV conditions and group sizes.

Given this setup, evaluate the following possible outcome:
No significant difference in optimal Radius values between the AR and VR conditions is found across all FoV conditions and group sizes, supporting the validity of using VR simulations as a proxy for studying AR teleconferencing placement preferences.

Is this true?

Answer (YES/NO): YES